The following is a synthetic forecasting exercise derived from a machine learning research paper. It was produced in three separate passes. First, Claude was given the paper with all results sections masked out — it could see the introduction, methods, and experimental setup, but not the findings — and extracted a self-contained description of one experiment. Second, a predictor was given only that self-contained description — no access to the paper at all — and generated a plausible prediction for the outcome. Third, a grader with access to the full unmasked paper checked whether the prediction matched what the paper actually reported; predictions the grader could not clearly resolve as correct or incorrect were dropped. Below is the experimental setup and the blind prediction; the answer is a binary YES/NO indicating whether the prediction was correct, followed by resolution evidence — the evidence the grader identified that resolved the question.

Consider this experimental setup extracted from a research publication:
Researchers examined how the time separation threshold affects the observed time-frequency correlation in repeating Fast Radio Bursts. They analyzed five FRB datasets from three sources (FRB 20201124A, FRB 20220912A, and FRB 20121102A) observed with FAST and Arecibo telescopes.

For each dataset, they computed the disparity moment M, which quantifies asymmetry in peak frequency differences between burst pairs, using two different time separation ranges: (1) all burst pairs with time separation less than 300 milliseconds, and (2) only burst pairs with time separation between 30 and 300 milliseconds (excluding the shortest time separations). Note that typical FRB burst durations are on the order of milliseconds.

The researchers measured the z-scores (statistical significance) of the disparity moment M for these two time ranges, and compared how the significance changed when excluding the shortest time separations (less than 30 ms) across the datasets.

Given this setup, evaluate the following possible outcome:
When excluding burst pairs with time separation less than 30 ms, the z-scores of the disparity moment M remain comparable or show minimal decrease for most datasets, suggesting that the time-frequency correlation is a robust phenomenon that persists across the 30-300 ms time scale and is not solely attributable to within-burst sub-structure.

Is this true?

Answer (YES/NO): YES